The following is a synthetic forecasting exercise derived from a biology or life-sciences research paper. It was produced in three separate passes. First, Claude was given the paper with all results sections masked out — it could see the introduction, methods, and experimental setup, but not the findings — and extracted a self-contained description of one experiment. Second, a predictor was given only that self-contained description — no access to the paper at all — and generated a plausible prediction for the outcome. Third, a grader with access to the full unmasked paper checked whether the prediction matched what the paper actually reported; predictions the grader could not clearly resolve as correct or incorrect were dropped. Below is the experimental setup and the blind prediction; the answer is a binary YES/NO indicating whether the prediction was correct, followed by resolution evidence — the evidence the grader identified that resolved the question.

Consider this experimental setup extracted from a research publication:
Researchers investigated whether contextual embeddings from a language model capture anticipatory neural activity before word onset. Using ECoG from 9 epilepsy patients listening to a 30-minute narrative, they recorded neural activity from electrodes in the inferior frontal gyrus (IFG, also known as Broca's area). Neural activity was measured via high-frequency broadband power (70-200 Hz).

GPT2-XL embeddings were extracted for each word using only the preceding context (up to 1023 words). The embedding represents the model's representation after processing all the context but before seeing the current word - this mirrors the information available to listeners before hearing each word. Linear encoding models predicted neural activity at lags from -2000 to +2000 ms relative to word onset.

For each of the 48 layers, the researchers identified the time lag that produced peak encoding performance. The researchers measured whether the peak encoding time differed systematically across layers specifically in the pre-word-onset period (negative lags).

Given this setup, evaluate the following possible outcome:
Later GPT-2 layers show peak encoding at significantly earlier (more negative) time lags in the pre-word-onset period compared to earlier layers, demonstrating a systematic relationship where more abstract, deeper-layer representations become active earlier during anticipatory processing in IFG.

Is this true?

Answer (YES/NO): NO